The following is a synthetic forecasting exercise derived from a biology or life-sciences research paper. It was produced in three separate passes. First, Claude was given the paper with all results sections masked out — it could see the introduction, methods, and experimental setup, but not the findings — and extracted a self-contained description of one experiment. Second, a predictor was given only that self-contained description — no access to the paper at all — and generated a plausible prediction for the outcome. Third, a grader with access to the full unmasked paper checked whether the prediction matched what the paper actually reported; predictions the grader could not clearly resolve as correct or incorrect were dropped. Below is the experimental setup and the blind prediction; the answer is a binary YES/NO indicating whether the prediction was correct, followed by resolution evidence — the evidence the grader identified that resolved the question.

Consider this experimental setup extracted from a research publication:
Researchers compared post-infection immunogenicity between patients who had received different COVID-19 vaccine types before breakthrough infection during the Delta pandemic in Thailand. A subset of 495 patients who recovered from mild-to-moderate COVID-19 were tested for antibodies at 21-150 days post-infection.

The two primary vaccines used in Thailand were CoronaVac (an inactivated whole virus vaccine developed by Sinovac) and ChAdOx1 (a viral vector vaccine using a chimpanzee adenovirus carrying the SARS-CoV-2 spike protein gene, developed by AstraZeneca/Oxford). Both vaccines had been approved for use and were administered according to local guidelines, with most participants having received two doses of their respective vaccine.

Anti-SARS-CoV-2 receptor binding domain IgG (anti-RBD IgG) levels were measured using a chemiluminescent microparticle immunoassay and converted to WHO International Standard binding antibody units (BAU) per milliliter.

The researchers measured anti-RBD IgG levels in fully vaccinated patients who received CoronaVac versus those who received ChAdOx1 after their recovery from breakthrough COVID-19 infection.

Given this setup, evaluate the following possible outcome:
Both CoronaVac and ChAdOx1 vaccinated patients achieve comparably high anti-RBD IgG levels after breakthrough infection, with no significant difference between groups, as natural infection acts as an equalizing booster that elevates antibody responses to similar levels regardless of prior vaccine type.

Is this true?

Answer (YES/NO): NO